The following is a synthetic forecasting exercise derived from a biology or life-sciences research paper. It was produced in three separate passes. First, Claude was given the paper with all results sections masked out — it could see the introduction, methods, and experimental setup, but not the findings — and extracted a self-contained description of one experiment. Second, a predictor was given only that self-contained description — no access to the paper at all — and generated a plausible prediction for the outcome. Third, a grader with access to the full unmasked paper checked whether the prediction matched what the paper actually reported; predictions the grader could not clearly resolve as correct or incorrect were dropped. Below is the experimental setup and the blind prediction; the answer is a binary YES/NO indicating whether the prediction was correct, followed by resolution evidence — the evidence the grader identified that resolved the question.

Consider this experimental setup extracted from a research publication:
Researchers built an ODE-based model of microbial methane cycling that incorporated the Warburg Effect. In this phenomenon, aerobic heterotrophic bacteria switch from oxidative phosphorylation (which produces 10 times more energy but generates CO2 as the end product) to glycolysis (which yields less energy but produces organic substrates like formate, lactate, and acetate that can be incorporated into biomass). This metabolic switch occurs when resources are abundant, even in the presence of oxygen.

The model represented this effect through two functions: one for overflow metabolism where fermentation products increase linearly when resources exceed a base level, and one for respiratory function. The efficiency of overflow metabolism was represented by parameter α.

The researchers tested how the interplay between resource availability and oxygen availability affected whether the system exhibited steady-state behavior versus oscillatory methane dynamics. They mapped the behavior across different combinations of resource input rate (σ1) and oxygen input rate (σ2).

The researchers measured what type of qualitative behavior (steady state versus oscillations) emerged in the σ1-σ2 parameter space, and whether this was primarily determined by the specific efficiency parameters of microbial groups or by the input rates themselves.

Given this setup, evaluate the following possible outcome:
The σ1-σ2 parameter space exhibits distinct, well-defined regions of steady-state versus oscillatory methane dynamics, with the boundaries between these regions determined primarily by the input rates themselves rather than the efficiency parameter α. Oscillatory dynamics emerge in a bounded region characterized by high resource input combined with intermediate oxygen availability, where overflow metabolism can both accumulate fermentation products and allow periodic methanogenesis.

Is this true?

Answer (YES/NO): NO